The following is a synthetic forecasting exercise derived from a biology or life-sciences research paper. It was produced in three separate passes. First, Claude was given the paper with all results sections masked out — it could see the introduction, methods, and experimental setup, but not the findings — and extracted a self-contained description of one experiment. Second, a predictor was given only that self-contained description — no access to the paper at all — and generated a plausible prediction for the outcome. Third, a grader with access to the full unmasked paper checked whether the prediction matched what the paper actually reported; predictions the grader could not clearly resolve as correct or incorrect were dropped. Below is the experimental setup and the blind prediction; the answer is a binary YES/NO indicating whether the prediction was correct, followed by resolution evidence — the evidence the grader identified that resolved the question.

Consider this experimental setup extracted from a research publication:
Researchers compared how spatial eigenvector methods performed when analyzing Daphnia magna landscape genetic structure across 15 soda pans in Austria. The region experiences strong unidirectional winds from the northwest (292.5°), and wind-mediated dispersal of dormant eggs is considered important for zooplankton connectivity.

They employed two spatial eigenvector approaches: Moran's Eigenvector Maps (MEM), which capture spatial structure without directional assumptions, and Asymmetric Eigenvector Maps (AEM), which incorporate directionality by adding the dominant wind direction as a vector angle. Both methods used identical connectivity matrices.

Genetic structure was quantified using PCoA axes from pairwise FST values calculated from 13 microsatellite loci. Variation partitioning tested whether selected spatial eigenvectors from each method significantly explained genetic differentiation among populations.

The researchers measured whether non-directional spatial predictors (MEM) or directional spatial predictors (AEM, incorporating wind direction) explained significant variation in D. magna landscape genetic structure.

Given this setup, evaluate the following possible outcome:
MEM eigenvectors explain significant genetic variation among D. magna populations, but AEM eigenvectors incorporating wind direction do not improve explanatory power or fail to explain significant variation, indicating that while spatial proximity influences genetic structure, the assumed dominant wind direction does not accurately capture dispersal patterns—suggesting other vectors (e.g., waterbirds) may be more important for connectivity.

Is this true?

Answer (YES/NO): NO